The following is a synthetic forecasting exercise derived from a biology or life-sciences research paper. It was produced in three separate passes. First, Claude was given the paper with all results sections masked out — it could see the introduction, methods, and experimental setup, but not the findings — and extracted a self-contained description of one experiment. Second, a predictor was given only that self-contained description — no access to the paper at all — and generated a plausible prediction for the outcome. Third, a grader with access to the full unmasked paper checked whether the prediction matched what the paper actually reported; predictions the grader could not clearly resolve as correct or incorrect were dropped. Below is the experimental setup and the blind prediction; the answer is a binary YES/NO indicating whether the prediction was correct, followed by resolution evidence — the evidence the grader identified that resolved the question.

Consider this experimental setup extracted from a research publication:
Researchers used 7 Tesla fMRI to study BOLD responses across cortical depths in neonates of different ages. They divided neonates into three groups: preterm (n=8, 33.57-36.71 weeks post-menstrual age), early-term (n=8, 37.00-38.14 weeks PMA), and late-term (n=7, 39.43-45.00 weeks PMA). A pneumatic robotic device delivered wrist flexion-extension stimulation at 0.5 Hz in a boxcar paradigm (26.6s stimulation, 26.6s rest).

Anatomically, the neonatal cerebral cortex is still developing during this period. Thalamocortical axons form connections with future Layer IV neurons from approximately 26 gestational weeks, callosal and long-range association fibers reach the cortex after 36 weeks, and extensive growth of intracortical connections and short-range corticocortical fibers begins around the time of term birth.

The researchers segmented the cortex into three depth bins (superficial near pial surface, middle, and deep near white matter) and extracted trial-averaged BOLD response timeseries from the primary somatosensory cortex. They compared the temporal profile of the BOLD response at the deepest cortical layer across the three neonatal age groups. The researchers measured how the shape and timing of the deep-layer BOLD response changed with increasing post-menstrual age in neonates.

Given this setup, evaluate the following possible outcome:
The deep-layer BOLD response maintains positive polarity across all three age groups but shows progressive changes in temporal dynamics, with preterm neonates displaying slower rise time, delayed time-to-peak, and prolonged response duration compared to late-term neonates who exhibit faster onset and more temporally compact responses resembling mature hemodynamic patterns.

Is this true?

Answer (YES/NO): NO